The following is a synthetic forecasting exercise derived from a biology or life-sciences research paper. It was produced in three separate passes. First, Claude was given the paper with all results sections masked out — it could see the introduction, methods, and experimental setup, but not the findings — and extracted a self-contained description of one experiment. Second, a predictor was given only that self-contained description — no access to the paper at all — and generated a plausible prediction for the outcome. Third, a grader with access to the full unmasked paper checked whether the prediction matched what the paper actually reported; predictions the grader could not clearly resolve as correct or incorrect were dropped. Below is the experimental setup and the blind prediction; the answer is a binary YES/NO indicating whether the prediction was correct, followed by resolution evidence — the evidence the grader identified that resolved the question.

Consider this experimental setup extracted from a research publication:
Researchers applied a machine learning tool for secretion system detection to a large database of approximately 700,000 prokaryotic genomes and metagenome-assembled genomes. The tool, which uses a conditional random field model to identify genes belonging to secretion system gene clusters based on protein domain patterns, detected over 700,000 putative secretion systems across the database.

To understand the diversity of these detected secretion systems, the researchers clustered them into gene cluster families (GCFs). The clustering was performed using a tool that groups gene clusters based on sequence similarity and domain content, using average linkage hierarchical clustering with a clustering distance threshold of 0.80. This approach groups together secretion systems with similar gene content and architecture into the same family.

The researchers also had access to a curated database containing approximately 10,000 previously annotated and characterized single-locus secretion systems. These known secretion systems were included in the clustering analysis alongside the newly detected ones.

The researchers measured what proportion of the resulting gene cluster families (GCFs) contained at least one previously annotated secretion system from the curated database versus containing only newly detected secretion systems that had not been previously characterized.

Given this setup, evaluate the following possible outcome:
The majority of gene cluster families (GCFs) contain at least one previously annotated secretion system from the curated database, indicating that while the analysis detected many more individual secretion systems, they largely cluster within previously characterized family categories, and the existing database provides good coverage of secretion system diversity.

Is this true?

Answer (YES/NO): NO